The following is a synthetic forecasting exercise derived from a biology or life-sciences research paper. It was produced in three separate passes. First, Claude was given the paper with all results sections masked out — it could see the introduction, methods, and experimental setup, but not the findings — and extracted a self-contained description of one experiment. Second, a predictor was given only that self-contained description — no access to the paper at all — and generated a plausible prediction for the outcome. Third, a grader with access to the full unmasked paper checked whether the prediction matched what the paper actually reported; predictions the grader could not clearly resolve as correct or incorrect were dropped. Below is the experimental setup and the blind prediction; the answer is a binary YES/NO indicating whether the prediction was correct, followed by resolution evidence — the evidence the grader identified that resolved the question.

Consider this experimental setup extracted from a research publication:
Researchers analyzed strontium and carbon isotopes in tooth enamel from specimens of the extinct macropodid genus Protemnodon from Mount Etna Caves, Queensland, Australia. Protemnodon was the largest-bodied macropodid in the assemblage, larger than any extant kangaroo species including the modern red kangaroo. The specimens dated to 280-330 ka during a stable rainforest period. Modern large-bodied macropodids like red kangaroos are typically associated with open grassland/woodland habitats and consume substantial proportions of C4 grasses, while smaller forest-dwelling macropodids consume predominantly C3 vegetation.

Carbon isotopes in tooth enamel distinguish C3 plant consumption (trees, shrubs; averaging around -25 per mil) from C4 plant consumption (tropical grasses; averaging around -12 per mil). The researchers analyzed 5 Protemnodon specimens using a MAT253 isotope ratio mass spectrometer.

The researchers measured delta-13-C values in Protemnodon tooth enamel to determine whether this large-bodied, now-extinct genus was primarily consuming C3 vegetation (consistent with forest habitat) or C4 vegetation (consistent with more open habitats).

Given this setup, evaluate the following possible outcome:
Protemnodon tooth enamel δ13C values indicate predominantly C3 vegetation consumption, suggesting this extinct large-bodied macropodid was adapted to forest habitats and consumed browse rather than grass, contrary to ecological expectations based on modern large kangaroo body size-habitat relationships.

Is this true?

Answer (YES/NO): YES